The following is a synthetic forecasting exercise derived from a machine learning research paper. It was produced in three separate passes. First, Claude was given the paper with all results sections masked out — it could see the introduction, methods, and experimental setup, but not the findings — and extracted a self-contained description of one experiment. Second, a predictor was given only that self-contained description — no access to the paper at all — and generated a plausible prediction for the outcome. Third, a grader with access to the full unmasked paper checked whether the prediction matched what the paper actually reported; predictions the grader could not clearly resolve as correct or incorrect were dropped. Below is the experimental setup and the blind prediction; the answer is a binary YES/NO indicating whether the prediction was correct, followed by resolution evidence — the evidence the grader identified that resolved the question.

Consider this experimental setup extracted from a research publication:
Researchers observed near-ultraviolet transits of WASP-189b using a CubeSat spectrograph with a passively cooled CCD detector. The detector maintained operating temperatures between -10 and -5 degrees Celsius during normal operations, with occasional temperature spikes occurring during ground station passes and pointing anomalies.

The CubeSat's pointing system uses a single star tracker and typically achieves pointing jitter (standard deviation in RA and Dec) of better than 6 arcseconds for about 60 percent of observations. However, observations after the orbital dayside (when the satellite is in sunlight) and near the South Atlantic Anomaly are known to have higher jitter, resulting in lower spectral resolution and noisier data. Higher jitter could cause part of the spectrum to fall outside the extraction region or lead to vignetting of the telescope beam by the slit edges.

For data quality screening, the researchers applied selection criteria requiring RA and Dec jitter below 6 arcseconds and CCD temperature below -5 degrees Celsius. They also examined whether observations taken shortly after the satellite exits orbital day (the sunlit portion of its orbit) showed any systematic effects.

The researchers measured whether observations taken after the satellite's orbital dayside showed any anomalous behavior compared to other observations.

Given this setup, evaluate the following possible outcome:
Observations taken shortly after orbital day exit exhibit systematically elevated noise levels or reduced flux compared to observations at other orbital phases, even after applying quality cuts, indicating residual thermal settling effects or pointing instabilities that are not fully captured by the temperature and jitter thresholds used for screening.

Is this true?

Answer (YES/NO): NO